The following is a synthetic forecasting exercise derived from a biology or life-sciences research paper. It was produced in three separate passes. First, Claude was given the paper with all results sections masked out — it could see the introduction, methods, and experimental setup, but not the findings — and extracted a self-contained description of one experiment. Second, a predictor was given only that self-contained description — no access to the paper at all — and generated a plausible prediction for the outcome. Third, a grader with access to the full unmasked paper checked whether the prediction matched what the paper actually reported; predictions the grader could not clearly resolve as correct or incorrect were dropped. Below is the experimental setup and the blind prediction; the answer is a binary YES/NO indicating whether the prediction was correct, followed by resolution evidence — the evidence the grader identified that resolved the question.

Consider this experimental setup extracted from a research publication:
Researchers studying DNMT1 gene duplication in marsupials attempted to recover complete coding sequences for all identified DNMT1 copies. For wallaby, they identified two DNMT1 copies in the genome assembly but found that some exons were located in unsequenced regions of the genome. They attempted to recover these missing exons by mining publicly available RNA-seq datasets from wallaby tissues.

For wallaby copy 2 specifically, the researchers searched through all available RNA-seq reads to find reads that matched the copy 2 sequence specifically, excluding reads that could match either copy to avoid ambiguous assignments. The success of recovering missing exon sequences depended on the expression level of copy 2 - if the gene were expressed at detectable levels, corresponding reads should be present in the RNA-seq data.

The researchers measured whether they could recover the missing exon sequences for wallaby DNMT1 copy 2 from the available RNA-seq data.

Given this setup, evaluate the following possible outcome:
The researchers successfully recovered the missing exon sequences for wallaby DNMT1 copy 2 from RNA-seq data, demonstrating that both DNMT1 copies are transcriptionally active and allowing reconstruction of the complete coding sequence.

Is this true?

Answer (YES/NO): NO